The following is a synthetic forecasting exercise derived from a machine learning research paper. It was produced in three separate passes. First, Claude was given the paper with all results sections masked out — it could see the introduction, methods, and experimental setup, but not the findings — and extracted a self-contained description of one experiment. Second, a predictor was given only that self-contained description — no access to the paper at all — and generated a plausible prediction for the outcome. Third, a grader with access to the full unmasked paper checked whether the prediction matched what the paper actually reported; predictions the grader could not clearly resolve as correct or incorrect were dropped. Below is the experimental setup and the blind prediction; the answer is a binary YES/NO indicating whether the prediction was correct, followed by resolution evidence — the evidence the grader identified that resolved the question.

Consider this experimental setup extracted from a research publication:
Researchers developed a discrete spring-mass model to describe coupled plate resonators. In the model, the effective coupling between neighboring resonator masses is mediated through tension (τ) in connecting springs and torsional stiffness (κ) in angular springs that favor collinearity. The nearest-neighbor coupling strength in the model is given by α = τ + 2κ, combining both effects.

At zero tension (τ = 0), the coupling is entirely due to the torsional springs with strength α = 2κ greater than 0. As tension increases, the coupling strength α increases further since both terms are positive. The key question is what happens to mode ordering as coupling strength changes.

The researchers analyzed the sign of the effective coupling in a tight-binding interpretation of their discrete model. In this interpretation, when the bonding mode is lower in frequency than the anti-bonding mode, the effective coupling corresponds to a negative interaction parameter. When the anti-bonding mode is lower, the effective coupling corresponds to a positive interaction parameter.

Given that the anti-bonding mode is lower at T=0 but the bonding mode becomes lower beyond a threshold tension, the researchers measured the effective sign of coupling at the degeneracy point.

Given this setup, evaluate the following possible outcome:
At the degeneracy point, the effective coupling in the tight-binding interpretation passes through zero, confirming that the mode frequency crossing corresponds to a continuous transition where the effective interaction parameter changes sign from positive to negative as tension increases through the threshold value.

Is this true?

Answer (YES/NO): NO